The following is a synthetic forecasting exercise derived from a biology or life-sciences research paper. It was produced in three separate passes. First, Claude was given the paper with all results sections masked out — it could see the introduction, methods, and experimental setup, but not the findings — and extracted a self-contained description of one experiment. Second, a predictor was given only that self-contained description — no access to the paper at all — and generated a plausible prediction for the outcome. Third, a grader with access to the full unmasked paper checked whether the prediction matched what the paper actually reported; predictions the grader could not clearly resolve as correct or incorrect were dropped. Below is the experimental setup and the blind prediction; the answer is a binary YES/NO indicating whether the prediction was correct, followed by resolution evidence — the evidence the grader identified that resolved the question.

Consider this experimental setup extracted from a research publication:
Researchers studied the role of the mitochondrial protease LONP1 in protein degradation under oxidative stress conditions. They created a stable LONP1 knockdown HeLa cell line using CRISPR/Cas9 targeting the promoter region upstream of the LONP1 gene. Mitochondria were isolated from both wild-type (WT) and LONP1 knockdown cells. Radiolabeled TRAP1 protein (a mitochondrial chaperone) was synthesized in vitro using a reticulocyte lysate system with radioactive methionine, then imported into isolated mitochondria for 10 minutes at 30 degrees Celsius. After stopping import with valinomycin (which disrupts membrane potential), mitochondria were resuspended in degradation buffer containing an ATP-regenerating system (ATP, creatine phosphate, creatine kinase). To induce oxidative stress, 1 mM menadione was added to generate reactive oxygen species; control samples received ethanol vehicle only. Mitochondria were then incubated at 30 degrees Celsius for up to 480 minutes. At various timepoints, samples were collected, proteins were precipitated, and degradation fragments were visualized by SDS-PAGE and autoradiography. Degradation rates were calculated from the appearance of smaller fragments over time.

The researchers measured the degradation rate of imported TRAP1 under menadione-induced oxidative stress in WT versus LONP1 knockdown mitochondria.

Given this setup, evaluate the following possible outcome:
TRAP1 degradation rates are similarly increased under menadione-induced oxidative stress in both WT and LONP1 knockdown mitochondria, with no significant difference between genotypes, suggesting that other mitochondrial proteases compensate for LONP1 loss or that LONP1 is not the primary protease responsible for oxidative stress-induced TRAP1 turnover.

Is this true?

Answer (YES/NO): NO